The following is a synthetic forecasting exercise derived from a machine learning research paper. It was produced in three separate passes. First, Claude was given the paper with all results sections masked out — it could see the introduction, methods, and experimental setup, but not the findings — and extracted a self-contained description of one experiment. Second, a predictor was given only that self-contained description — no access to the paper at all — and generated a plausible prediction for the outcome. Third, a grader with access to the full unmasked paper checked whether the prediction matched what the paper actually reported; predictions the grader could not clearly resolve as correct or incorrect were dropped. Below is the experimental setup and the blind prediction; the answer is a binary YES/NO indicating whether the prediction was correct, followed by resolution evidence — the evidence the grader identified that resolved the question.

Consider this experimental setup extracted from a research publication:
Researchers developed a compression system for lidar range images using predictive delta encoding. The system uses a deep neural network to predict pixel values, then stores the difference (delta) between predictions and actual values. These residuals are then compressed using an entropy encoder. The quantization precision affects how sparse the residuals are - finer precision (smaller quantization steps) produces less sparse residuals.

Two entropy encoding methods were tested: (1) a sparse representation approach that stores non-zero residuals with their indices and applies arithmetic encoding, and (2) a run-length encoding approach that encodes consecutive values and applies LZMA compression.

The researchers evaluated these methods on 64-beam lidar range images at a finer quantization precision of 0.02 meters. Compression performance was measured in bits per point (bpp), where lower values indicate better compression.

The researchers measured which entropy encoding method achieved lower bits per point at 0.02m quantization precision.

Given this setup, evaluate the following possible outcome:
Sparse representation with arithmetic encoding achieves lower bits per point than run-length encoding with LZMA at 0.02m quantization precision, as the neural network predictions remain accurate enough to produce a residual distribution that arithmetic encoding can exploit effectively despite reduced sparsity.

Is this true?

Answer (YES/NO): NO